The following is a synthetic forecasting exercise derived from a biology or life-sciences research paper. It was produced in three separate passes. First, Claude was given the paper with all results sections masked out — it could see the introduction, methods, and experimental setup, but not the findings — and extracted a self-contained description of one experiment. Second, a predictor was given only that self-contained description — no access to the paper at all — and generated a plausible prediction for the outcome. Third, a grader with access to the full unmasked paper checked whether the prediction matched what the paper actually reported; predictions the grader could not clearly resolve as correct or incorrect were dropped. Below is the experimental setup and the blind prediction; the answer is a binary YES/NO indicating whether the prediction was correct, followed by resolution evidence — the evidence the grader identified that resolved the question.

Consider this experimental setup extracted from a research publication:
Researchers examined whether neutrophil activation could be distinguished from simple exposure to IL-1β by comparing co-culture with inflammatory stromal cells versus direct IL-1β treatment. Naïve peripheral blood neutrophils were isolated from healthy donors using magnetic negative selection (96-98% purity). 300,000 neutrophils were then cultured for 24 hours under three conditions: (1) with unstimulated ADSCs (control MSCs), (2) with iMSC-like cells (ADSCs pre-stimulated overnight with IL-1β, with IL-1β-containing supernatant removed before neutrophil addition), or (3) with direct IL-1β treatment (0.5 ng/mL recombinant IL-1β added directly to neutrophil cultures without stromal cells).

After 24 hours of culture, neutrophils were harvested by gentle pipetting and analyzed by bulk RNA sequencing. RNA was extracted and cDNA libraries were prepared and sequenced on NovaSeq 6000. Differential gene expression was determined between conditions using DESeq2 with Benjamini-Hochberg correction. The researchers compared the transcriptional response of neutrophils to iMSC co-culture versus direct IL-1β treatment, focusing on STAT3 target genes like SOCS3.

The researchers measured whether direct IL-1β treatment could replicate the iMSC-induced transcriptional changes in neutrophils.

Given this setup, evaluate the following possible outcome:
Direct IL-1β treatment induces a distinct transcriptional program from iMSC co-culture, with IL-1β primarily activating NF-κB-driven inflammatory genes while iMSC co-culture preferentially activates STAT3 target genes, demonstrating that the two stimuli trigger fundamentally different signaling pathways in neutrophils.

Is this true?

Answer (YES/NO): NO